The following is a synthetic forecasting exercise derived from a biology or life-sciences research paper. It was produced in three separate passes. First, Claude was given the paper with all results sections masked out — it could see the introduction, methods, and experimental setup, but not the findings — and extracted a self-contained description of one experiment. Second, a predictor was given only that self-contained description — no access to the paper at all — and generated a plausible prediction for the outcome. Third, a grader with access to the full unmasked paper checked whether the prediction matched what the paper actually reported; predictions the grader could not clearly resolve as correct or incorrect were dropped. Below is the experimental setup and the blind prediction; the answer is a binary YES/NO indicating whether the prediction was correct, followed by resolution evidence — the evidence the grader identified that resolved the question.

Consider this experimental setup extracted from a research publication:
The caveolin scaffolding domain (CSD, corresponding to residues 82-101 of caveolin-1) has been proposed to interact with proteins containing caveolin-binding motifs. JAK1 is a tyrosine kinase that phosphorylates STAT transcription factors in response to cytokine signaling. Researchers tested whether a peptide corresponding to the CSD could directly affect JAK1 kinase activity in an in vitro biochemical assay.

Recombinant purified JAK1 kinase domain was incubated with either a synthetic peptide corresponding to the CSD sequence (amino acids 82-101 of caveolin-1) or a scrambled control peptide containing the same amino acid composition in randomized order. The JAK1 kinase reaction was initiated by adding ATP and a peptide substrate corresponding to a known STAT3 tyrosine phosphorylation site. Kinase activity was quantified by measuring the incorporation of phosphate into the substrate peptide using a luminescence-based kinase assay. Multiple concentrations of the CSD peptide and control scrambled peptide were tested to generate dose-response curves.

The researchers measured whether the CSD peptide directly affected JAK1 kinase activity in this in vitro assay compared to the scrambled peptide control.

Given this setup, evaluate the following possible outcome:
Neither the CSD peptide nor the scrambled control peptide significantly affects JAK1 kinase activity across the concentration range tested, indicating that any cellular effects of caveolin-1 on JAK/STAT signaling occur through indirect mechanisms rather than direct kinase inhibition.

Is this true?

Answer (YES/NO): NO